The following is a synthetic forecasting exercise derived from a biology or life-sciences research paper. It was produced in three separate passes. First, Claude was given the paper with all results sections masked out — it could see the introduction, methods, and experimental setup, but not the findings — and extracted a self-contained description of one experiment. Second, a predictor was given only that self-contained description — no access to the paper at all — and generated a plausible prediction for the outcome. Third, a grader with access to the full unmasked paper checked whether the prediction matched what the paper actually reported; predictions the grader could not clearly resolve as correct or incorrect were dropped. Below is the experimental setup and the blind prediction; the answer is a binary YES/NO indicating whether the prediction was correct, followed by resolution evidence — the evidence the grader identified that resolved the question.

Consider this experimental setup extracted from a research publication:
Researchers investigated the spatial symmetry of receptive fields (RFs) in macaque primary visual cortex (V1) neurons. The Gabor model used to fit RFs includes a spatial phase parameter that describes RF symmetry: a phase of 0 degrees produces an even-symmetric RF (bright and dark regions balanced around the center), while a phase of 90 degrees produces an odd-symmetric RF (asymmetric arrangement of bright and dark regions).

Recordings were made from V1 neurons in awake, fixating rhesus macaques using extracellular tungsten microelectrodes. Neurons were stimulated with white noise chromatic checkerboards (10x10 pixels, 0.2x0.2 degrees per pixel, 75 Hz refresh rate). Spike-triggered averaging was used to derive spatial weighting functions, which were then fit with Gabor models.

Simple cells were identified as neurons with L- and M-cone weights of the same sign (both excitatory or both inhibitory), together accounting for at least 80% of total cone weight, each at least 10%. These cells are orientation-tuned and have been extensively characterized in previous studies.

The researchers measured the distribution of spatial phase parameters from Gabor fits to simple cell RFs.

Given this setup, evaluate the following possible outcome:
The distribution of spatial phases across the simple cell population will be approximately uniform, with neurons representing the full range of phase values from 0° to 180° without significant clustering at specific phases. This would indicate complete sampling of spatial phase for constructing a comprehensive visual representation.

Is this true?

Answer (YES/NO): NO